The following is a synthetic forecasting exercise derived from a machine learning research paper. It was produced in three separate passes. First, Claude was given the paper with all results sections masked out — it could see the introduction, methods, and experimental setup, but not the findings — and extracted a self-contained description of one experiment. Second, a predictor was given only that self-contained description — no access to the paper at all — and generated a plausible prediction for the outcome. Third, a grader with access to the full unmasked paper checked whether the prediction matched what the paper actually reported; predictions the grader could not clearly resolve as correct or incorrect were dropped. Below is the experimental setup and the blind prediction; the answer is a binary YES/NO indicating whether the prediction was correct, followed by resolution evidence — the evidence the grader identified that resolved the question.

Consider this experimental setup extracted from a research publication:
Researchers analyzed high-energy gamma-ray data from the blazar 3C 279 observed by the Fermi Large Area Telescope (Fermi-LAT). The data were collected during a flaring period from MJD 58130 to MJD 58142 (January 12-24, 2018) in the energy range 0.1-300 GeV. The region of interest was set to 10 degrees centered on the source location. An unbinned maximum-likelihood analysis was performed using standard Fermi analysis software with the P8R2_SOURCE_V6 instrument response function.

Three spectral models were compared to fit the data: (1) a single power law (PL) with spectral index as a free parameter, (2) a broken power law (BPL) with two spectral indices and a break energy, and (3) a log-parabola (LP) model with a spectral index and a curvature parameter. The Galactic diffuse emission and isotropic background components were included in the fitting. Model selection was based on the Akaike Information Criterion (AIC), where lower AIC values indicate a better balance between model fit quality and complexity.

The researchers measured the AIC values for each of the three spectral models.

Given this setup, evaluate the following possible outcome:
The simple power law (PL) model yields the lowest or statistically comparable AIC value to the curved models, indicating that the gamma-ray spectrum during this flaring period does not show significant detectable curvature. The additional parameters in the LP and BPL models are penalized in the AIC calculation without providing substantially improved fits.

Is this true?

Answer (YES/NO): NO